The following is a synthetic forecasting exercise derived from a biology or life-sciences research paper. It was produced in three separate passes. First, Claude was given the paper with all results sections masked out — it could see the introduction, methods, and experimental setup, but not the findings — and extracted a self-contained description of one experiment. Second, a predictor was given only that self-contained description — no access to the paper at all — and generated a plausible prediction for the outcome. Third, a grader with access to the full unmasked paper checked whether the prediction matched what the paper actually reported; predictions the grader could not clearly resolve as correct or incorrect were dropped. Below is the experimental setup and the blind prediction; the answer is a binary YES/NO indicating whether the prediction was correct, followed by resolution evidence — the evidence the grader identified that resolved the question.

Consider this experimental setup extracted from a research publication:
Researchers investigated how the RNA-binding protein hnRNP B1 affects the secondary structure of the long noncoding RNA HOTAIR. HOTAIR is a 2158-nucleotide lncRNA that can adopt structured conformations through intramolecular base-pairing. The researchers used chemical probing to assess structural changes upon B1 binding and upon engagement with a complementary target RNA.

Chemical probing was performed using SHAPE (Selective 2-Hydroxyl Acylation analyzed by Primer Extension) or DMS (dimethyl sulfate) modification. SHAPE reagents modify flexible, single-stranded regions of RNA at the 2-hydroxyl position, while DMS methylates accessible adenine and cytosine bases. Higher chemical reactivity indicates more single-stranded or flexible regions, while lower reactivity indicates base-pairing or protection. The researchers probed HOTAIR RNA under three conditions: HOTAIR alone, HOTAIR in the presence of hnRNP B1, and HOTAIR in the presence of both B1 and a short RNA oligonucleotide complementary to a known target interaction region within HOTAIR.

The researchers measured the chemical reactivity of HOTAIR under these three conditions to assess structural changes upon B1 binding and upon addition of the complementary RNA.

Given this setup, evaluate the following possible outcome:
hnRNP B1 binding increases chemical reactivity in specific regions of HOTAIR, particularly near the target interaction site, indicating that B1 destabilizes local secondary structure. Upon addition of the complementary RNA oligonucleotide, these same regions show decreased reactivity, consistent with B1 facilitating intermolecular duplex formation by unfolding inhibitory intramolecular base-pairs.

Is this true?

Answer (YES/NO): NO